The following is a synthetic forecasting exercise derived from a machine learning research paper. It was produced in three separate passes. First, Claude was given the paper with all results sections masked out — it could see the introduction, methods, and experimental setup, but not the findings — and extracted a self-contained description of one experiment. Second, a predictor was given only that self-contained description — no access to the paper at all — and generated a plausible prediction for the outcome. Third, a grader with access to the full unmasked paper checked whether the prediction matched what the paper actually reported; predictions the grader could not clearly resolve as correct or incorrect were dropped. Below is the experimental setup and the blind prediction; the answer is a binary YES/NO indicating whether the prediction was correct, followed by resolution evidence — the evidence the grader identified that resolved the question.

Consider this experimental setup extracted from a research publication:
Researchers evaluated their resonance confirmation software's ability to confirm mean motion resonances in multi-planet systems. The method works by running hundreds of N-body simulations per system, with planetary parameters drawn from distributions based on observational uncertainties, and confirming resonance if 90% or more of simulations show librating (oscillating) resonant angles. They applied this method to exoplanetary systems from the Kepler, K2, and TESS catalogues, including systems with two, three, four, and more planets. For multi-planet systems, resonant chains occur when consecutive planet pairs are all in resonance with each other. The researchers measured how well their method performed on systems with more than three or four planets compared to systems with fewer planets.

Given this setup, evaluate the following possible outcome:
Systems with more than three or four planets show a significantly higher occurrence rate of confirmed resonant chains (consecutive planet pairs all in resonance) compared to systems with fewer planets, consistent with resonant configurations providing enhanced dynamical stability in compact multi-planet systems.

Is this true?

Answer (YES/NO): NO